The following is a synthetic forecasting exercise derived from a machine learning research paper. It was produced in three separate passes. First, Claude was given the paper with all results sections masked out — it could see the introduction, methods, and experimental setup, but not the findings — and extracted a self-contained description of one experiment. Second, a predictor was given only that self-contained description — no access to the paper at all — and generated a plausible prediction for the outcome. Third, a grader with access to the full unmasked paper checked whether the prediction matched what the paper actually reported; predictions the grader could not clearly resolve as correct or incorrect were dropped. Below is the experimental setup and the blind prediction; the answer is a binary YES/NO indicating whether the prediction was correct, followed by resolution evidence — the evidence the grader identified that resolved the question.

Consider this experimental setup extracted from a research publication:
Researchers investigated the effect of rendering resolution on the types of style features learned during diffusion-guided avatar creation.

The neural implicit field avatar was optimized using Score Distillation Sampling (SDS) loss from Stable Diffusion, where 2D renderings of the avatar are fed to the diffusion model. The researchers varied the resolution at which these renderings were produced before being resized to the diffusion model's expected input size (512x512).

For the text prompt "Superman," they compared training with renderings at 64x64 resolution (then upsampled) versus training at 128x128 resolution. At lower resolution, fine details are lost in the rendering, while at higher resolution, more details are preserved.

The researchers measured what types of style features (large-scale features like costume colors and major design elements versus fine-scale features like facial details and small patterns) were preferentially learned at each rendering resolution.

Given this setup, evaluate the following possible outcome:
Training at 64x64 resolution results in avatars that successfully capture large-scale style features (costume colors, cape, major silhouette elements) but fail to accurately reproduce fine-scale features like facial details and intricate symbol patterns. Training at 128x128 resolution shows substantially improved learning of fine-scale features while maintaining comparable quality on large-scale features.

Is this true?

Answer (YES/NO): NO